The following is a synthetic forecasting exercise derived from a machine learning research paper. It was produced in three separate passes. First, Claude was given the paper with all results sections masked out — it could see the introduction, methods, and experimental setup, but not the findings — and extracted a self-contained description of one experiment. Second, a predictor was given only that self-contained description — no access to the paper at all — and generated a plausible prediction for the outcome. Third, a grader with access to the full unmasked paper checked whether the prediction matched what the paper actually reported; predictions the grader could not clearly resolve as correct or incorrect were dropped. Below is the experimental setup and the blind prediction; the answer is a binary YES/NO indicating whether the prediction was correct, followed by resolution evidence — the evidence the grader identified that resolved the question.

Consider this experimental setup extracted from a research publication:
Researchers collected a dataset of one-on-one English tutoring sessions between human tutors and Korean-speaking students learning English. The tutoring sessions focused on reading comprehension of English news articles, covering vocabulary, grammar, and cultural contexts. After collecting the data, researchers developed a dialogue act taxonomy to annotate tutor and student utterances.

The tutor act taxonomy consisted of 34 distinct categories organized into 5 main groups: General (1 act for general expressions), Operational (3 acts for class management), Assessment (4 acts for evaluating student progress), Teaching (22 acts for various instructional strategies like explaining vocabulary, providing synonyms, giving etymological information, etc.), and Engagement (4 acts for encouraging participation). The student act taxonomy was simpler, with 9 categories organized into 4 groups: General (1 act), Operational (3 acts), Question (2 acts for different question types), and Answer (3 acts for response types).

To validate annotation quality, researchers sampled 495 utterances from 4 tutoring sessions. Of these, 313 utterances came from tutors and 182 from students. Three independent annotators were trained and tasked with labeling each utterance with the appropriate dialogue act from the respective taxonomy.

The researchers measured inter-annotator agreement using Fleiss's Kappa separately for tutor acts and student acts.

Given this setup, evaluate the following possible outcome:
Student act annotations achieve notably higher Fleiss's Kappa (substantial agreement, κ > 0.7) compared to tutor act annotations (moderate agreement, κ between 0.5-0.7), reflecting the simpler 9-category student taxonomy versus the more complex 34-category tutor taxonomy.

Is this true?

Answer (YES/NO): NO